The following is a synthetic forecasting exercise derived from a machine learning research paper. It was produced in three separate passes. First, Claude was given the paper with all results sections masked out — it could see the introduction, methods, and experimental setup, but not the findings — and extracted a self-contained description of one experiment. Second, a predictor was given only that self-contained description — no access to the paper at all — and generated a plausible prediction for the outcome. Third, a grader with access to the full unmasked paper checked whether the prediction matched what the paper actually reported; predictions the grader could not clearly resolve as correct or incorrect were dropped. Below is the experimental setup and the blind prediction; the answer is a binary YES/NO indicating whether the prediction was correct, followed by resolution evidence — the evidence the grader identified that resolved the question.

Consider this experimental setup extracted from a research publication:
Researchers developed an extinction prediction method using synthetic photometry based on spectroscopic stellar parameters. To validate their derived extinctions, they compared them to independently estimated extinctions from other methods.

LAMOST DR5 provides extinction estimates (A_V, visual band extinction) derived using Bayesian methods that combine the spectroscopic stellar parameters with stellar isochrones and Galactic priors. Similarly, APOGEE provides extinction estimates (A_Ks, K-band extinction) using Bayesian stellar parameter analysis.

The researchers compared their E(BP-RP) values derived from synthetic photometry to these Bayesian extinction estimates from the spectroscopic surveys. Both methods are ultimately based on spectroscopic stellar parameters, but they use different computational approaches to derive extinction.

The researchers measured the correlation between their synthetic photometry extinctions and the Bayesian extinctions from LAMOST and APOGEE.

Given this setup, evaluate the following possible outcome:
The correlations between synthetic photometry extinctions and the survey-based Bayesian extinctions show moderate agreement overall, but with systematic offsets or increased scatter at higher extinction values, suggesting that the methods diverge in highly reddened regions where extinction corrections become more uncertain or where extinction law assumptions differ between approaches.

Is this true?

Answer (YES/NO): NO